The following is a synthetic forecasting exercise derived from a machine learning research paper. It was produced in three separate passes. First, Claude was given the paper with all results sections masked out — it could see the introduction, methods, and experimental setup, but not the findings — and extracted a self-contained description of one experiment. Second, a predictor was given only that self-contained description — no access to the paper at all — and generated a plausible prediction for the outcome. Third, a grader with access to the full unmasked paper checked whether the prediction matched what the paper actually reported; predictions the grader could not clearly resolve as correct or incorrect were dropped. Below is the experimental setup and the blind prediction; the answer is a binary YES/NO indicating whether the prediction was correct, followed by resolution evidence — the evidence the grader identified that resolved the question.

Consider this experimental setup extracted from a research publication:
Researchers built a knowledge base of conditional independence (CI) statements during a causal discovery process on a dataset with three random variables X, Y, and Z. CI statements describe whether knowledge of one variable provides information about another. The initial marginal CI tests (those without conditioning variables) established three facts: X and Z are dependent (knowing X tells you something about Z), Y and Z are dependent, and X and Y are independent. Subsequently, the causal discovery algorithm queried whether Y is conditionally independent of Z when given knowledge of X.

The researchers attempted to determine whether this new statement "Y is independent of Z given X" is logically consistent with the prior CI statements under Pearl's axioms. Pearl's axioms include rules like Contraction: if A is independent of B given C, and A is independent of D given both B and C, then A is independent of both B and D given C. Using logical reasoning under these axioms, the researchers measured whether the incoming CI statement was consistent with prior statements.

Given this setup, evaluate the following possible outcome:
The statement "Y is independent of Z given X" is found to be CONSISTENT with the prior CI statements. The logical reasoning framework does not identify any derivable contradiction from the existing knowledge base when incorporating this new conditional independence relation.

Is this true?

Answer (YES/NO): NO